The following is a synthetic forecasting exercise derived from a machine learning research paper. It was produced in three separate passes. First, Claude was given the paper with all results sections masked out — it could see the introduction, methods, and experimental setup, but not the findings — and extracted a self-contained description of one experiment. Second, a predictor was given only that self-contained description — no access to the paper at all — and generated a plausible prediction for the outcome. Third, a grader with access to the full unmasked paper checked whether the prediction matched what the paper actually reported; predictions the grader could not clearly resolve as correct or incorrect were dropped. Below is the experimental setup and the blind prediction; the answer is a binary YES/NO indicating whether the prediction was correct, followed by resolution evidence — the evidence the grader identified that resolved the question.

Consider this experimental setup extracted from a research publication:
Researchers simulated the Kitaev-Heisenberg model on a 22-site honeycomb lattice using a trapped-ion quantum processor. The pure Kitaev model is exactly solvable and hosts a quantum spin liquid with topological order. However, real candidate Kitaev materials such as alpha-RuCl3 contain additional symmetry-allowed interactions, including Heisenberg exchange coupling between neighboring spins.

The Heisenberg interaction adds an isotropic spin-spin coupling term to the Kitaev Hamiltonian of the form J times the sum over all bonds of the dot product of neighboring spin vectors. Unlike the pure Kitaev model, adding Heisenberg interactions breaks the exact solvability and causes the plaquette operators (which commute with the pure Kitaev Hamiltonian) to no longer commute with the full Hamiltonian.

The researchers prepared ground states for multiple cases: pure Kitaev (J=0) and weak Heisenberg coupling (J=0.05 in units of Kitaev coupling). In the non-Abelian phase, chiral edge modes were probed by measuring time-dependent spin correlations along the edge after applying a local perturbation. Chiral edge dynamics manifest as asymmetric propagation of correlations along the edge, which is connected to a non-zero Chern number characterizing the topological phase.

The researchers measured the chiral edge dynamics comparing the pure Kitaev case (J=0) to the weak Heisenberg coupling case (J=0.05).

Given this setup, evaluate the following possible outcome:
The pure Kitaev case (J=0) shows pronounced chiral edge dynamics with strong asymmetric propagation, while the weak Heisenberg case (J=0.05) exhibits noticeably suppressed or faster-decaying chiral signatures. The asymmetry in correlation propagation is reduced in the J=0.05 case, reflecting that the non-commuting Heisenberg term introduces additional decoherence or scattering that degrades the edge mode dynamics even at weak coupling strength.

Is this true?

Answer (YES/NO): NO